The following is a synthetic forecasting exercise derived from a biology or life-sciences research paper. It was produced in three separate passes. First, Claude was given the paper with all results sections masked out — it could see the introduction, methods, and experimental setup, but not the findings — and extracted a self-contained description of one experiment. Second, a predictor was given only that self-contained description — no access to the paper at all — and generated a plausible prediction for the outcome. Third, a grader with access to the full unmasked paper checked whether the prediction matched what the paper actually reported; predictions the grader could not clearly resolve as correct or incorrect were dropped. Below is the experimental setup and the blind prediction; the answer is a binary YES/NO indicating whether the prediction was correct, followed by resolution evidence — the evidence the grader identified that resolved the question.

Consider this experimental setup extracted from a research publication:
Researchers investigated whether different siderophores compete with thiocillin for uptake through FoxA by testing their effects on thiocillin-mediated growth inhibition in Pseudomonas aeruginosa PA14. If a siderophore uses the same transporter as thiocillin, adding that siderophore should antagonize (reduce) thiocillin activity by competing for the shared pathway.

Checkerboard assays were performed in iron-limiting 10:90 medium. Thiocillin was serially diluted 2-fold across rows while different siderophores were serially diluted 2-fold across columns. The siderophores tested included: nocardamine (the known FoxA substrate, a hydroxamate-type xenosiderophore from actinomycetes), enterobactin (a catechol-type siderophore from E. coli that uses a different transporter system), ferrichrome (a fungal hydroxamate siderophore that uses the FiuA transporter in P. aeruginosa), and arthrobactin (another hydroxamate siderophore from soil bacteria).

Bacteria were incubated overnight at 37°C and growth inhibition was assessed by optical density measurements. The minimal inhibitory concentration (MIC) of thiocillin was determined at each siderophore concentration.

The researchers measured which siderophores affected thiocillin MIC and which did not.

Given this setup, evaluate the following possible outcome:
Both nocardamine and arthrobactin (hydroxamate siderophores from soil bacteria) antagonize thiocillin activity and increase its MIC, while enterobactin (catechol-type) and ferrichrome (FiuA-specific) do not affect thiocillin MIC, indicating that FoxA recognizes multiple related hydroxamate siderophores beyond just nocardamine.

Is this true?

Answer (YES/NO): NO